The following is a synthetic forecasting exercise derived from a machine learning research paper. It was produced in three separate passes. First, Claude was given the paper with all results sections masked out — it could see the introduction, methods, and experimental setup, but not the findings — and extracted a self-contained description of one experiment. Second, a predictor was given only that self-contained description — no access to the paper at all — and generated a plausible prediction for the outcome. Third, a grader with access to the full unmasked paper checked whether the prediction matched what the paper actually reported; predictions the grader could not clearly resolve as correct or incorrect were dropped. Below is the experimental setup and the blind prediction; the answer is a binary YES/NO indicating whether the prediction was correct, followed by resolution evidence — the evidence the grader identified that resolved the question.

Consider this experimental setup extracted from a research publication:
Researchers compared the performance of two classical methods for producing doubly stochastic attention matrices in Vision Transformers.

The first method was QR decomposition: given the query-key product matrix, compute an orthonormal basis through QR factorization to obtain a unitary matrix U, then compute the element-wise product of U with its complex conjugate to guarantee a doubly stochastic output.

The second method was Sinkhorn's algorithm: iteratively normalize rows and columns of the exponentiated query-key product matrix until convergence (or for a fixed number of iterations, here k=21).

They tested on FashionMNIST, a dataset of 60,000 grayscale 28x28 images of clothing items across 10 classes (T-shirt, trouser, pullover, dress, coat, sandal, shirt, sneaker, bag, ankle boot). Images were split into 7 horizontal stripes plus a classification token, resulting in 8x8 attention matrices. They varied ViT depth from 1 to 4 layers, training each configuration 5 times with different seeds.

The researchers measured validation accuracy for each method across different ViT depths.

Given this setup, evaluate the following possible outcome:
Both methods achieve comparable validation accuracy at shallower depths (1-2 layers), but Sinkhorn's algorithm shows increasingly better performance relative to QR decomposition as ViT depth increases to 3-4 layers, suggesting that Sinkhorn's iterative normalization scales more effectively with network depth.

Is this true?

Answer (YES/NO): NO